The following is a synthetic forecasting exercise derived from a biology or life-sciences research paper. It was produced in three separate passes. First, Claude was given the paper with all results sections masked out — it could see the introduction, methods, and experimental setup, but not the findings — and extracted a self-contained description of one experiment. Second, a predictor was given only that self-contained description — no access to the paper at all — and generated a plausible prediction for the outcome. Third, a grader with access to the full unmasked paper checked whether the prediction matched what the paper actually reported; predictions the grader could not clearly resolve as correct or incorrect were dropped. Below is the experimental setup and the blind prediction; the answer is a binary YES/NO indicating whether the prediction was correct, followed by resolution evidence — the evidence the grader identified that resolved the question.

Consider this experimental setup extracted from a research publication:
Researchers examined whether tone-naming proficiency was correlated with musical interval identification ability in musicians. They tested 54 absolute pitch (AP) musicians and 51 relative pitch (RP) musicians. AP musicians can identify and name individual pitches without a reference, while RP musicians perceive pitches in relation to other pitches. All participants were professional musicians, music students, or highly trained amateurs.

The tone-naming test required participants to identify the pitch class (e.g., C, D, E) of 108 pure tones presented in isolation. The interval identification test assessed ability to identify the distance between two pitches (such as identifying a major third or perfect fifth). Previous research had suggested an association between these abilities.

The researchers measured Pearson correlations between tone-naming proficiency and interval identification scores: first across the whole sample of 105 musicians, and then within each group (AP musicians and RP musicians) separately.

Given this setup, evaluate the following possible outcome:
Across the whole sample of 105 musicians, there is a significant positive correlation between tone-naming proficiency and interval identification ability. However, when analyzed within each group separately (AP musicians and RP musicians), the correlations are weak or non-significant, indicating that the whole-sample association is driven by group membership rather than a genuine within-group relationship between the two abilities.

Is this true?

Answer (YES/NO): NO